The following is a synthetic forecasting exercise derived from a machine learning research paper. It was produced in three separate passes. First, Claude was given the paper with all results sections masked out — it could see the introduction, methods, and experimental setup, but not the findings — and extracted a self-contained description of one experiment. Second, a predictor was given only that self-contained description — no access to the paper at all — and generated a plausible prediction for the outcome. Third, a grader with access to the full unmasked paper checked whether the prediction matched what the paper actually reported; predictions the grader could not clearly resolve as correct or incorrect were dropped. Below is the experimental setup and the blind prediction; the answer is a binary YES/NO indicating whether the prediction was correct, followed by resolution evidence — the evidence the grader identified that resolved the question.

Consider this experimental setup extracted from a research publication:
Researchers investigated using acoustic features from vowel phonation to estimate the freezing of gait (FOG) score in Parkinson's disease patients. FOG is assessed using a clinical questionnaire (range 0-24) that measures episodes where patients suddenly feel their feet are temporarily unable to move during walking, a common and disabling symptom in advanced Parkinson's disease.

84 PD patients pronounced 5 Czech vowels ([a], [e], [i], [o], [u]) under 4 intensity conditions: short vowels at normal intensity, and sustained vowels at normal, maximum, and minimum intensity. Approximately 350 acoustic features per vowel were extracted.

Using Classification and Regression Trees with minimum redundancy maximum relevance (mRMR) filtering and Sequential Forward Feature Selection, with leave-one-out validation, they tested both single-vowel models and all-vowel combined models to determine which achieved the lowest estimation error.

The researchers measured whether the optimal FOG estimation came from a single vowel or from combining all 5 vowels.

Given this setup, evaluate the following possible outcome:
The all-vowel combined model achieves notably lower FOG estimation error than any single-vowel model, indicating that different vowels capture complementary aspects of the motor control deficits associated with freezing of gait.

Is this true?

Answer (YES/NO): YES